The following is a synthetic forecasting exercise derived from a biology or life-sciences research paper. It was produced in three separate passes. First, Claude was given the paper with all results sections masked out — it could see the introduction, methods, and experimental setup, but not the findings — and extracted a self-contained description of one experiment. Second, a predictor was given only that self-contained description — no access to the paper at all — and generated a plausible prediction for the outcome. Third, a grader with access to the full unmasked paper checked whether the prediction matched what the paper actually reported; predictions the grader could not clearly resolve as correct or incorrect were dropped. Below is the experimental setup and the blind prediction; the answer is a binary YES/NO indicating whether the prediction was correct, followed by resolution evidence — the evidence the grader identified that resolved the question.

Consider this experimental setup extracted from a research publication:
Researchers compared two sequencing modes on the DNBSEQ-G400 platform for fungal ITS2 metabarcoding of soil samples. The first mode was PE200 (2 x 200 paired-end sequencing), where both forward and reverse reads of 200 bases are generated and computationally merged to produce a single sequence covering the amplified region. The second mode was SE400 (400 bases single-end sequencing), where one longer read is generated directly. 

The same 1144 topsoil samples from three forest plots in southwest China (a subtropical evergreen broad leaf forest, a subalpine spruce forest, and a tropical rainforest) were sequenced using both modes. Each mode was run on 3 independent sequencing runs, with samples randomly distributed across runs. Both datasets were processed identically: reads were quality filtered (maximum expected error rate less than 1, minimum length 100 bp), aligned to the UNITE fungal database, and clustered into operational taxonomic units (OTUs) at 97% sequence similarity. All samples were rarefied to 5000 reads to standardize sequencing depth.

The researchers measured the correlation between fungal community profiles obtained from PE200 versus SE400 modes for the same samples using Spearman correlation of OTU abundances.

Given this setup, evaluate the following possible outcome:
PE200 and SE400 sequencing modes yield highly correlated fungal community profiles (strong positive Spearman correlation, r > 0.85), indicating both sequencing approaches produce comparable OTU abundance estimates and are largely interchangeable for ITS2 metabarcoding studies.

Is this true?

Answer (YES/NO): YES